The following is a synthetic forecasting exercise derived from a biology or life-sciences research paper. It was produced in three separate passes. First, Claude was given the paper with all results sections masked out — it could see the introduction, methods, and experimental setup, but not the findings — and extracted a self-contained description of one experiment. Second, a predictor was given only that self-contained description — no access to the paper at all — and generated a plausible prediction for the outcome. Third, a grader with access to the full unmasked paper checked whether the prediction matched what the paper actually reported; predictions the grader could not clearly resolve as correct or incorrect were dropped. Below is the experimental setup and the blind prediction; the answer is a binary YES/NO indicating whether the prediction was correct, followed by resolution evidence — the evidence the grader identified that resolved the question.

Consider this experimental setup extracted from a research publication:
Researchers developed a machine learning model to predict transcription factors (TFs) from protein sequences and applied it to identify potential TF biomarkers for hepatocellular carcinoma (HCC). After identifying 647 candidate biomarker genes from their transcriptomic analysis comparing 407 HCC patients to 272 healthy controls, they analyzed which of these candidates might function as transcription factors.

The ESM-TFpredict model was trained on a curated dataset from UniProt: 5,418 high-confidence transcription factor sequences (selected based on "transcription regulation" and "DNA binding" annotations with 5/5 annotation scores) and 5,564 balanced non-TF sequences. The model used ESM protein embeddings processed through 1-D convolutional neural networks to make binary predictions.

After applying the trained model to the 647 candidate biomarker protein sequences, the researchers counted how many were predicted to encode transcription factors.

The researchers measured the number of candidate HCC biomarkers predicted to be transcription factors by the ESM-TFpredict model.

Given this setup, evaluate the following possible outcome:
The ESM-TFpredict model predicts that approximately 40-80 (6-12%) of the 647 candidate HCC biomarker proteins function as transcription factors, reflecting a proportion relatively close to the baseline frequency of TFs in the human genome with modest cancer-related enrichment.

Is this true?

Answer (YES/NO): NO